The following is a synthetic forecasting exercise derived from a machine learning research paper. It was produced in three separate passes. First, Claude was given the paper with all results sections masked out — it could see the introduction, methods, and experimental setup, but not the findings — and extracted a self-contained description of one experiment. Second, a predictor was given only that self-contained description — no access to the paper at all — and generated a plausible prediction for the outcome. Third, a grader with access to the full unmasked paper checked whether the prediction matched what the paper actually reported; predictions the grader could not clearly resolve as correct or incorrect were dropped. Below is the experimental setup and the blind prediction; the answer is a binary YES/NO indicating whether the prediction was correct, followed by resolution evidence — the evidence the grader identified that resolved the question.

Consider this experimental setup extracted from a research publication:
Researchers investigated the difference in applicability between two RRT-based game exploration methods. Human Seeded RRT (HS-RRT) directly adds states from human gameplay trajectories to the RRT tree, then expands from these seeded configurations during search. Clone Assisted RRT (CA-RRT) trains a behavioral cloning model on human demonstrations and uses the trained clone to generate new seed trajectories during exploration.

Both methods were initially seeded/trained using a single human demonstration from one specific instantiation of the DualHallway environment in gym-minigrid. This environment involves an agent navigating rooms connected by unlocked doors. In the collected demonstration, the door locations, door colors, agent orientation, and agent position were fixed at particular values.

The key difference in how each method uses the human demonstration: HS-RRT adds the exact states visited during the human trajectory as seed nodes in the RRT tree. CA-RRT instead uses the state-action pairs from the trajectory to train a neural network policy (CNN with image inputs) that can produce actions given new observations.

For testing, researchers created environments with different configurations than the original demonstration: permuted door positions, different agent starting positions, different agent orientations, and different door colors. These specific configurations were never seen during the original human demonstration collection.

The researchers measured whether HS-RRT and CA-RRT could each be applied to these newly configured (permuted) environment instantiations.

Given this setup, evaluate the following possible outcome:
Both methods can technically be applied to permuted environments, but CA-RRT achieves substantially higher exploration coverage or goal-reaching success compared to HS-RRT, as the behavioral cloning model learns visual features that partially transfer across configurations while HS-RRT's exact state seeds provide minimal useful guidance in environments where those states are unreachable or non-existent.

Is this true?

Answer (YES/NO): NO